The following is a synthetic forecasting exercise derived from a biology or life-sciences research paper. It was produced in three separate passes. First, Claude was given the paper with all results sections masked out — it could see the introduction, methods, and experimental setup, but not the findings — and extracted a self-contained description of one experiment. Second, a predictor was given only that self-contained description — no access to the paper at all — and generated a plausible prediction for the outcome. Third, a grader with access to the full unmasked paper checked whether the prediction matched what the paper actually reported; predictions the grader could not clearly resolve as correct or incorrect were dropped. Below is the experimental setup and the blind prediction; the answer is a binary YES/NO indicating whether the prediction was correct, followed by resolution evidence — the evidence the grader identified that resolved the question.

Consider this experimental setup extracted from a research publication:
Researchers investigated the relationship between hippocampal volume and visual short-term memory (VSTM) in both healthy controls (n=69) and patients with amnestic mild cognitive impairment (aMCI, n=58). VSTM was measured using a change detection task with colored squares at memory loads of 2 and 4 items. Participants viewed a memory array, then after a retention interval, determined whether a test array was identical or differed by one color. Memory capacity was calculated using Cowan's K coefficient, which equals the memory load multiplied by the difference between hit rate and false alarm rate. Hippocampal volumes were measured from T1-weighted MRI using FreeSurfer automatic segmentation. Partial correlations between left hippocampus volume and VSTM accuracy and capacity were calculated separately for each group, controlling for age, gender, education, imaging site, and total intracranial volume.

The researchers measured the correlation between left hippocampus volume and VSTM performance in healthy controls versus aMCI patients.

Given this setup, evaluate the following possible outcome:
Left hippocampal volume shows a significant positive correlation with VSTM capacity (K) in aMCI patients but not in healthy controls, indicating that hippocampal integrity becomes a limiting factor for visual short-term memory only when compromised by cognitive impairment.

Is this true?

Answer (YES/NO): NO